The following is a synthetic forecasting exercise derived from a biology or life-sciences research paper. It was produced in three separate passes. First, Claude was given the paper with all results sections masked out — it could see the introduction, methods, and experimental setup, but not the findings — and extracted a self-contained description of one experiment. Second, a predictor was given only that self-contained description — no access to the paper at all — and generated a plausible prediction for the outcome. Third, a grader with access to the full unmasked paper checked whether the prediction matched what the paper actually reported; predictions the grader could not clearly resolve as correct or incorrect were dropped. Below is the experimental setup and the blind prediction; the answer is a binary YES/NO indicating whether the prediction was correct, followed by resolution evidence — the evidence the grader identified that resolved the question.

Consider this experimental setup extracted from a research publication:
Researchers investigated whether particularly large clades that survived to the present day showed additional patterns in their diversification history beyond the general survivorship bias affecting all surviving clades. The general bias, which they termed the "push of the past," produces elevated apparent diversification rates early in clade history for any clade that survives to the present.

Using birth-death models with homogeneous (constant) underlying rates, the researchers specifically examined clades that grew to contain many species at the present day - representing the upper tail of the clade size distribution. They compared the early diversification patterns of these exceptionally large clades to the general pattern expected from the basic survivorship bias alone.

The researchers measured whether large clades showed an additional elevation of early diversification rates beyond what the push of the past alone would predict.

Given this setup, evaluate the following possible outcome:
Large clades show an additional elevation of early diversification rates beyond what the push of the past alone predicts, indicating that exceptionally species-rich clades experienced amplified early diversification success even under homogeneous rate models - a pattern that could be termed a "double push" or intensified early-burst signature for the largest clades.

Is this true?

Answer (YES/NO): YES